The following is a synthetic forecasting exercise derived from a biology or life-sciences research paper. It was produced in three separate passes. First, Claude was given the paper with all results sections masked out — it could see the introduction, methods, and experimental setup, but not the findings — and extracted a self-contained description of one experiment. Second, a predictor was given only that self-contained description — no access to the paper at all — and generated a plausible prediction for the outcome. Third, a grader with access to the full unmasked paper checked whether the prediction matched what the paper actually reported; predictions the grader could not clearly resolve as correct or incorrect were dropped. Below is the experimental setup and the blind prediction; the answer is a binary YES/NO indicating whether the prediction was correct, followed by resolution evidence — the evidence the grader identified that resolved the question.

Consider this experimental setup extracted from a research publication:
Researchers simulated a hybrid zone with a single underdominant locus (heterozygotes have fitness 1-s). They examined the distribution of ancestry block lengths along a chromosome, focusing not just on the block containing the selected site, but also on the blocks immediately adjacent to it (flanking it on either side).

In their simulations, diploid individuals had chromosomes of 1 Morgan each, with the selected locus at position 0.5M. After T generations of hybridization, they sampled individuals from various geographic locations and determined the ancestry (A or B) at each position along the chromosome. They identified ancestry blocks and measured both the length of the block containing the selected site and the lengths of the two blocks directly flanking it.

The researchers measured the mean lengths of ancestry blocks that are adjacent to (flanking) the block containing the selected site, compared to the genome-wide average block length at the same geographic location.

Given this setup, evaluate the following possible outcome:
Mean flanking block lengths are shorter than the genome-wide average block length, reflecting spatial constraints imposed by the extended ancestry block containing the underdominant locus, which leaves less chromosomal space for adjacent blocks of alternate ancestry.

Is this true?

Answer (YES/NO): NO